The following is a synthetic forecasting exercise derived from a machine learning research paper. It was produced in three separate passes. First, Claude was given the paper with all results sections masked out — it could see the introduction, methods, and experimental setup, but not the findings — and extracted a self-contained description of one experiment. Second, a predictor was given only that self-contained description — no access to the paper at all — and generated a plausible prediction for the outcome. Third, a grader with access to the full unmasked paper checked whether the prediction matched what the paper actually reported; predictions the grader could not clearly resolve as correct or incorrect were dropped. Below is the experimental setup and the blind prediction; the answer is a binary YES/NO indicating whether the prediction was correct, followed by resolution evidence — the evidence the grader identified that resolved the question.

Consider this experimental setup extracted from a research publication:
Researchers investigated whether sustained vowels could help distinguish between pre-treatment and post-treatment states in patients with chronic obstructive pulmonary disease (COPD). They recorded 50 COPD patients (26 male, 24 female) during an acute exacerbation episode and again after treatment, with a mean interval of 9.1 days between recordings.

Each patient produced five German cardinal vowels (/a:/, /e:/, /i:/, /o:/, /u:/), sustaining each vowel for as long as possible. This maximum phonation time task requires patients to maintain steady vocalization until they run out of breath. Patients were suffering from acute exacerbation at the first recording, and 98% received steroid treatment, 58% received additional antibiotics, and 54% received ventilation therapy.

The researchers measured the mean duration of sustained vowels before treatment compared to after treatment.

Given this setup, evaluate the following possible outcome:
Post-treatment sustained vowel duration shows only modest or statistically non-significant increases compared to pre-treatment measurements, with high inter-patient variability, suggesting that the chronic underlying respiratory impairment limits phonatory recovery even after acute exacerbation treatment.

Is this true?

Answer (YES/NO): NO